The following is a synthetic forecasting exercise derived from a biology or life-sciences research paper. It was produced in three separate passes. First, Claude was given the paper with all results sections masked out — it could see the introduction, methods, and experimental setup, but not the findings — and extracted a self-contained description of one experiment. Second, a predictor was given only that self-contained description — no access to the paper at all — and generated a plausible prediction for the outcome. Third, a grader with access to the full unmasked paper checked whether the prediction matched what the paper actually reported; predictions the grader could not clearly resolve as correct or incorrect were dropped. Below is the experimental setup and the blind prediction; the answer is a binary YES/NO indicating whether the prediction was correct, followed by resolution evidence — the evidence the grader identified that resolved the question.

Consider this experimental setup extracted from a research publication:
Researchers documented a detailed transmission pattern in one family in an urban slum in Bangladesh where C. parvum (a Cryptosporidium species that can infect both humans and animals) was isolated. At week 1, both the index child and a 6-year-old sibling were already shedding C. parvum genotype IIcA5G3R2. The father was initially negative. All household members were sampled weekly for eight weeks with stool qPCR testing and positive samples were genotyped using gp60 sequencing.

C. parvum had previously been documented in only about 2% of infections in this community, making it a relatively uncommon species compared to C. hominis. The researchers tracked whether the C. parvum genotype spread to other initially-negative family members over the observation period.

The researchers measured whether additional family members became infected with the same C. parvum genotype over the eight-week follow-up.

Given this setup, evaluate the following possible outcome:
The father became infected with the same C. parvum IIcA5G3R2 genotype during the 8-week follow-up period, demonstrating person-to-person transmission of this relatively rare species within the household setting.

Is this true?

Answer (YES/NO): YES